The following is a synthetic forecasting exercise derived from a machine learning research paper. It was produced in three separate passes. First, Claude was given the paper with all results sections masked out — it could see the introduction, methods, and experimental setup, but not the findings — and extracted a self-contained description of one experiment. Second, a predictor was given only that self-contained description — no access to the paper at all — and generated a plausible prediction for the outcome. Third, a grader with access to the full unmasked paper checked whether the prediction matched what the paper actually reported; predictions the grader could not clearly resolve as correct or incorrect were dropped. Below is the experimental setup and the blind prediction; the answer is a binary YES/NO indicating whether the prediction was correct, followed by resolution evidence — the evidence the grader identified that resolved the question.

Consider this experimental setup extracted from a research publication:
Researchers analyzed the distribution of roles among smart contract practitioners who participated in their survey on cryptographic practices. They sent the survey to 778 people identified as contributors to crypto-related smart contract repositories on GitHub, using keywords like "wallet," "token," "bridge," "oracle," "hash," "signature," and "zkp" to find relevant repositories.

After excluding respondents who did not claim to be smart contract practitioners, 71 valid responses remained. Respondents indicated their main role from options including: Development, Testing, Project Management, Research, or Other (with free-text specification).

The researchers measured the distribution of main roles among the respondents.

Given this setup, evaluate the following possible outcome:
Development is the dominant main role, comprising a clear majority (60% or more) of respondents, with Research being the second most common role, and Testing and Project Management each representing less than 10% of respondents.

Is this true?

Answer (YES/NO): NO